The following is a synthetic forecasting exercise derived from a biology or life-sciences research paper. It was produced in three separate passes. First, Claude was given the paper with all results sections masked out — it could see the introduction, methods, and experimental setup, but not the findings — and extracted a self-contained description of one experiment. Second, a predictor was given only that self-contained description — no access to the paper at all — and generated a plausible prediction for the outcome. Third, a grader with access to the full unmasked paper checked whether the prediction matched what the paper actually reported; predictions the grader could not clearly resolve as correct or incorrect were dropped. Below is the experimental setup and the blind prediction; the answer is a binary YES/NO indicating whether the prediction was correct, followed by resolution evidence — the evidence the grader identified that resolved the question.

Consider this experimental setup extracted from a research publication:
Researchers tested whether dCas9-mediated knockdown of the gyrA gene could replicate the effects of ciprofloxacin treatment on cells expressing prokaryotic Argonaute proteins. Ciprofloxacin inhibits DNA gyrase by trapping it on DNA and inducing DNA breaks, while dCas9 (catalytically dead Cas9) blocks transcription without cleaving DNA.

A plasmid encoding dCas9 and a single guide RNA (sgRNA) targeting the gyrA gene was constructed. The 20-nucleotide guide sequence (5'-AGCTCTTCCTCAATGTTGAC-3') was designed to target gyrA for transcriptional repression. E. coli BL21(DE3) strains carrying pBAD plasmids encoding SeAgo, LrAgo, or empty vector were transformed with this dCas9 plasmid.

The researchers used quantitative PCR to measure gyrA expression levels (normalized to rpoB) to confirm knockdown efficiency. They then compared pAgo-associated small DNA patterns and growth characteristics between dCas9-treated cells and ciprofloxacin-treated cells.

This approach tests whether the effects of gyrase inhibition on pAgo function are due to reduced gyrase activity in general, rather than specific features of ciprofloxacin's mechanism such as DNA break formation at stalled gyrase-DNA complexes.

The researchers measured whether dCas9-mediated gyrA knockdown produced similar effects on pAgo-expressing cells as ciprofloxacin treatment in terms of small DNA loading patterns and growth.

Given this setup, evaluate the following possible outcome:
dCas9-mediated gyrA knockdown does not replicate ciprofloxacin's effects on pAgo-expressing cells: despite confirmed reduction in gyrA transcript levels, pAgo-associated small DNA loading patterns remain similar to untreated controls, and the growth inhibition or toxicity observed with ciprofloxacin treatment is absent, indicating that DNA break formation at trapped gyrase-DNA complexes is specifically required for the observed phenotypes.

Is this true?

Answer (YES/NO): NO